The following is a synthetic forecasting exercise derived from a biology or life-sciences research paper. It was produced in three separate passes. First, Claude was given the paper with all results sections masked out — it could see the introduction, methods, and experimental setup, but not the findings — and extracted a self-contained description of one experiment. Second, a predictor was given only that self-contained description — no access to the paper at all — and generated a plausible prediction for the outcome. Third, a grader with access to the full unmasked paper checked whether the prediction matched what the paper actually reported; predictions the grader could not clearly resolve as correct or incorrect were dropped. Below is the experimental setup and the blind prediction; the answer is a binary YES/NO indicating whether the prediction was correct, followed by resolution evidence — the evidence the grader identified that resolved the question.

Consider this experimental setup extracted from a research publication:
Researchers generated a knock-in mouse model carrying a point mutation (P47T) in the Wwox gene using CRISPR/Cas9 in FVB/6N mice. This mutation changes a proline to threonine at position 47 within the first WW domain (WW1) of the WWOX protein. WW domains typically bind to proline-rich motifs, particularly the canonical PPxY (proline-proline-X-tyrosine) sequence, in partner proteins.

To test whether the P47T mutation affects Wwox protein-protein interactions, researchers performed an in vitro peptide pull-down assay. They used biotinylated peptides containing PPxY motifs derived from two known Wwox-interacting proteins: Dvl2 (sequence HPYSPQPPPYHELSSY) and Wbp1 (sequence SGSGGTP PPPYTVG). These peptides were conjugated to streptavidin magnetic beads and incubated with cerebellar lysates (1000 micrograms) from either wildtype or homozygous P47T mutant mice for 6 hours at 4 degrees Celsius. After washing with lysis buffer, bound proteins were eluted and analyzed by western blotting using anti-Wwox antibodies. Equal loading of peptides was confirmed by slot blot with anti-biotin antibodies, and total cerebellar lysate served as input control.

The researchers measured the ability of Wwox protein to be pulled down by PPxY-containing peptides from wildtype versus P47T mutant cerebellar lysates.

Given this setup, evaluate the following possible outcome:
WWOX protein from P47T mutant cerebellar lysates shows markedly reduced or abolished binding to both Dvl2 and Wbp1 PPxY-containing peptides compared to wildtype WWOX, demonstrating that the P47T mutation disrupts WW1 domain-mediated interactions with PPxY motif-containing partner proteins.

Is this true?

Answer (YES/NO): YES